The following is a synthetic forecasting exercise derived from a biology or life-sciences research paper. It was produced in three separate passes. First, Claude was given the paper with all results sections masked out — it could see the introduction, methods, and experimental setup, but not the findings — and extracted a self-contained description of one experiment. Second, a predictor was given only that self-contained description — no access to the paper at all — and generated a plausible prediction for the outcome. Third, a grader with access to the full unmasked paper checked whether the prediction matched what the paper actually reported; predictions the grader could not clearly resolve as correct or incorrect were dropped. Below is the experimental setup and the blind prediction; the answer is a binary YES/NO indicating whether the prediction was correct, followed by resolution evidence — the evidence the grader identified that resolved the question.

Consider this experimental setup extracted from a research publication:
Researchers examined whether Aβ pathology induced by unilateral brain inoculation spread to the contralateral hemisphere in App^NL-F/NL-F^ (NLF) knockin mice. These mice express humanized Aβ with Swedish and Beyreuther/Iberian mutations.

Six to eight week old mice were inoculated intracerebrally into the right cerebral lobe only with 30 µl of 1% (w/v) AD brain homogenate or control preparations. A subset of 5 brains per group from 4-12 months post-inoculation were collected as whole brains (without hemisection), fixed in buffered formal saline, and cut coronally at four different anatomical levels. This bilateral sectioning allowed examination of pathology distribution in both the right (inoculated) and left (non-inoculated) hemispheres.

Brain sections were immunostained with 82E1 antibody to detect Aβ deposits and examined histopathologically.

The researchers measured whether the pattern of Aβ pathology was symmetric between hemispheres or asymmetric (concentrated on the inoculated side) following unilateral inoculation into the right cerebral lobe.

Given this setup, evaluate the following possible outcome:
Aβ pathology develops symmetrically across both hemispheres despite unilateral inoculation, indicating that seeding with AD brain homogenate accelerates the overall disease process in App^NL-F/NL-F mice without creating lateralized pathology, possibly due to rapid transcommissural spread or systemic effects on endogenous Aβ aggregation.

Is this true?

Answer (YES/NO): YES